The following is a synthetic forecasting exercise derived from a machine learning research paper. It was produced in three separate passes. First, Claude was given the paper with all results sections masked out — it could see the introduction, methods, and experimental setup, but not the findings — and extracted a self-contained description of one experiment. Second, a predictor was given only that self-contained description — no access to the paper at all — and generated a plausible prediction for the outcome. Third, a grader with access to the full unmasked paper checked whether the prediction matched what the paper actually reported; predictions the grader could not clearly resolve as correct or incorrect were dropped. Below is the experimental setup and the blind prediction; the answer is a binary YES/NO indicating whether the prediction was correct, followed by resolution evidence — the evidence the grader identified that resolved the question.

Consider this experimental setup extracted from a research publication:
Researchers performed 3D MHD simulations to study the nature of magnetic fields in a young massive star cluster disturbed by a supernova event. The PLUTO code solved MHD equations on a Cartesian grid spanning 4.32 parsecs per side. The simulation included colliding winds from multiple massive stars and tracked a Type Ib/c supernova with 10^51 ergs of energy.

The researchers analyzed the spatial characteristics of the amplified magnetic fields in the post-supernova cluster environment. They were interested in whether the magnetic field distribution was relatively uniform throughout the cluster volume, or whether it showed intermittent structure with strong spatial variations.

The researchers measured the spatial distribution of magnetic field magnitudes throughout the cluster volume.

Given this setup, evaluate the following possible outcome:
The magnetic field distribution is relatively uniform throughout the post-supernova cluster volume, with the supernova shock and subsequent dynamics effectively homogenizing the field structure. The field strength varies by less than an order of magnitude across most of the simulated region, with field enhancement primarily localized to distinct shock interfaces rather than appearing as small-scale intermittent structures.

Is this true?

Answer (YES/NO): NO